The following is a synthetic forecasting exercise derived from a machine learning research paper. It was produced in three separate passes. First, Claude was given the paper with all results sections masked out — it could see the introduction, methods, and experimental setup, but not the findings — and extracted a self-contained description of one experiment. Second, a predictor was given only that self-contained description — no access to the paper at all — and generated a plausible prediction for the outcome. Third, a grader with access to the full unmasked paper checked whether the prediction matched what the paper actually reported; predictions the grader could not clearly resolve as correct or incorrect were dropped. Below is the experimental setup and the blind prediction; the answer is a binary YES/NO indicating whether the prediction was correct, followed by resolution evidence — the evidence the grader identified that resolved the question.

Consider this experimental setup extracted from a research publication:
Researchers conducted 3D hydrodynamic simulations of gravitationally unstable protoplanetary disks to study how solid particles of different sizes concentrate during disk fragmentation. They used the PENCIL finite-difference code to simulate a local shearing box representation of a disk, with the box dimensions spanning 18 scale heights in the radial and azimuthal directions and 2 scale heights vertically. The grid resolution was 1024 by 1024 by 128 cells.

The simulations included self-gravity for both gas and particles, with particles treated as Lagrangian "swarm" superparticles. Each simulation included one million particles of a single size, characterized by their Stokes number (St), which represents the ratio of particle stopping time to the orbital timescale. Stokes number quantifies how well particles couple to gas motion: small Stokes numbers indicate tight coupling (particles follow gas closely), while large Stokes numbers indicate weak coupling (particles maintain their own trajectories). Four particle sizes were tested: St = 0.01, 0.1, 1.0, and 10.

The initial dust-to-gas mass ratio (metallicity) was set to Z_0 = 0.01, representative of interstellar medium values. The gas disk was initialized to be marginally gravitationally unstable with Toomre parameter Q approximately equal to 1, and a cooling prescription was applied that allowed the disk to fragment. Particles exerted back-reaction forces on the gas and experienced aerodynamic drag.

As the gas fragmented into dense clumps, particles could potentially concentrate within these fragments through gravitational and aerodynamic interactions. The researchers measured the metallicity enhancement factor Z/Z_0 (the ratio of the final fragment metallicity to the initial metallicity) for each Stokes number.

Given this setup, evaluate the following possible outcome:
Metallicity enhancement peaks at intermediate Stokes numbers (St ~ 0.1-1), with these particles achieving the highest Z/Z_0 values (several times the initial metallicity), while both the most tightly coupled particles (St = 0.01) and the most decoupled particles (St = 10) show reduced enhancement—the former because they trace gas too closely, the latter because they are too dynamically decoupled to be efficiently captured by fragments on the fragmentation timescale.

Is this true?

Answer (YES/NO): YES